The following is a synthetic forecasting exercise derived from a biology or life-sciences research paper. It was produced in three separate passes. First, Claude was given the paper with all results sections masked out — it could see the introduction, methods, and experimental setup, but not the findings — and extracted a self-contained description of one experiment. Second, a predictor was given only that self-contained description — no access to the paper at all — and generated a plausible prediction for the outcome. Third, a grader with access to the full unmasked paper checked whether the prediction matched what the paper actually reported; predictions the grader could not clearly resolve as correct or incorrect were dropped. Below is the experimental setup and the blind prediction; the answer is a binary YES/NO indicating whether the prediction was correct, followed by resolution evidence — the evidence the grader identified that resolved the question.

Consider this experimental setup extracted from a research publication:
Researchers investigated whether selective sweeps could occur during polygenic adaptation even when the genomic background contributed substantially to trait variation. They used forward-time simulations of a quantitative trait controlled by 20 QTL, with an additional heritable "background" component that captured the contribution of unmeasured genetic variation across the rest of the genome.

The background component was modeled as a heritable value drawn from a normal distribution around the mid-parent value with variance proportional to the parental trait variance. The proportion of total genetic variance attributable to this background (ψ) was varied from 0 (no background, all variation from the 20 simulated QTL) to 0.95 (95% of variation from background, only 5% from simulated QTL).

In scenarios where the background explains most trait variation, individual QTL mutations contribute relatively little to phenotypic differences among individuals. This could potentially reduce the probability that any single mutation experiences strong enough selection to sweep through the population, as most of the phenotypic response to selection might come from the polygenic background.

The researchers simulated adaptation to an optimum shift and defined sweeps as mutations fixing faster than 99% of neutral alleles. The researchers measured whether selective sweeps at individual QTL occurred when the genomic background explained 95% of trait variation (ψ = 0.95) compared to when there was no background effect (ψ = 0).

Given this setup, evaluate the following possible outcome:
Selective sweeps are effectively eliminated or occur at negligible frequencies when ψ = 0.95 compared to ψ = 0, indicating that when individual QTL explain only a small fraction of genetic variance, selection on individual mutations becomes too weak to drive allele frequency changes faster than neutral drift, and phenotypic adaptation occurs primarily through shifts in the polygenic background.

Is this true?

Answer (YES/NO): NO